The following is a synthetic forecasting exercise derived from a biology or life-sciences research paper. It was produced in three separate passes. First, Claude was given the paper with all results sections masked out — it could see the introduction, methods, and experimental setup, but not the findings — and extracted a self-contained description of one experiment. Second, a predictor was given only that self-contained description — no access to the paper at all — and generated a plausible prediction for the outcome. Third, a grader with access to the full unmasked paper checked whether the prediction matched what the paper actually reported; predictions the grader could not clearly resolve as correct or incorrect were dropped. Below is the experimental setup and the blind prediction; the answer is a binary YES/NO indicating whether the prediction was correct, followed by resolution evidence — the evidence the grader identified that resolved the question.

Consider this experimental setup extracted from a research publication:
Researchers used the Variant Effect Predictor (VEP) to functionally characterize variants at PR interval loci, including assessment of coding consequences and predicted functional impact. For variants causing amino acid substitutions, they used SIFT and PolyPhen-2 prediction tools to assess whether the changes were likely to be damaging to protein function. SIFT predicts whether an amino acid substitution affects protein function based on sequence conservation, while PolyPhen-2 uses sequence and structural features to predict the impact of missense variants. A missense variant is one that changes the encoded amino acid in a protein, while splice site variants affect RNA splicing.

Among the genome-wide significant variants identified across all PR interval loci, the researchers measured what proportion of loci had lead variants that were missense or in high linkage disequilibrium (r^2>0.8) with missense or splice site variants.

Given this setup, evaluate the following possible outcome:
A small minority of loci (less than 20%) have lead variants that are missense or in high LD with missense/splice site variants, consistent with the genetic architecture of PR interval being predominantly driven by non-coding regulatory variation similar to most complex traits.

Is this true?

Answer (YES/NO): YES